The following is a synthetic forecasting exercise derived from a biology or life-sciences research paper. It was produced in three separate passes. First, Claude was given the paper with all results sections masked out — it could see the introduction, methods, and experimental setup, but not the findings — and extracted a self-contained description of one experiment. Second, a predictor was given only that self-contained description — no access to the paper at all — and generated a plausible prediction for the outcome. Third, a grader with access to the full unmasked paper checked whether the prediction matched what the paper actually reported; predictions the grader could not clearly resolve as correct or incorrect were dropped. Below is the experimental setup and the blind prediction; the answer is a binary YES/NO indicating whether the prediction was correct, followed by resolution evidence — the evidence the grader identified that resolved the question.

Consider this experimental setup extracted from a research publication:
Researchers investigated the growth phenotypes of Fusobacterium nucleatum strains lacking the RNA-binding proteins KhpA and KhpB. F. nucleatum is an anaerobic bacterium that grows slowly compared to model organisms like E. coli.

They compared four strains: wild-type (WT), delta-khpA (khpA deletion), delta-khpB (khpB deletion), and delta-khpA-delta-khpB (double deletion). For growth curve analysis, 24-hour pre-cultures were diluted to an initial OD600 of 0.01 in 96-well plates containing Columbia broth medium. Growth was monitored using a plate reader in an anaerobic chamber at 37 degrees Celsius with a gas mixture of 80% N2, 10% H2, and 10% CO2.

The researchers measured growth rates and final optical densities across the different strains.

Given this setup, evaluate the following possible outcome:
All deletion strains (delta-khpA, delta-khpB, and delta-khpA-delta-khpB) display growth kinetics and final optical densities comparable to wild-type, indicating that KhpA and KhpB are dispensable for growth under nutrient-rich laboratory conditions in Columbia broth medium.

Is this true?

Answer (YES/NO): YES